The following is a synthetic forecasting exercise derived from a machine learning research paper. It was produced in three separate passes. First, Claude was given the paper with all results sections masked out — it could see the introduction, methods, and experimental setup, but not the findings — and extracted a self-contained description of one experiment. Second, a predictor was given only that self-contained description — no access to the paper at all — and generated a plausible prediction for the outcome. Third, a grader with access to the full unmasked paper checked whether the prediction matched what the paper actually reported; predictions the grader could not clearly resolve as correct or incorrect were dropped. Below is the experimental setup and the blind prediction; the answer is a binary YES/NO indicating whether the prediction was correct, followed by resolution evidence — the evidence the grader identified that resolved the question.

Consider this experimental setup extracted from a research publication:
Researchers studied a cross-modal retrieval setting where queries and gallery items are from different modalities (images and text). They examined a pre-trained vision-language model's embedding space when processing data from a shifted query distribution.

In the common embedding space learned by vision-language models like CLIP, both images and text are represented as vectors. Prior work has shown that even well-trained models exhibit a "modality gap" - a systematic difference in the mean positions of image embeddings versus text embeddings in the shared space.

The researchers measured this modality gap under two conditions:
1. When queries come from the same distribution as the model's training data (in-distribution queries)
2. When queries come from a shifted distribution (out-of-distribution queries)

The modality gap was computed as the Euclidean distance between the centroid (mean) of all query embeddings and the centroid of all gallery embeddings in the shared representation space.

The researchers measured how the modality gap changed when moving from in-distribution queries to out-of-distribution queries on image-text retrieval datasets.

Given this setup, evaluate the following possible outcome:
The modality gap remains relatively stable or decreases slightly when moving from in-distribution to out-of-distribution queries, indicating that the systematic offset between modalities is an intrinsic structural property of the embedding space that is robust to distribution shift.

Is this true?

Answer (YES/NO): NO